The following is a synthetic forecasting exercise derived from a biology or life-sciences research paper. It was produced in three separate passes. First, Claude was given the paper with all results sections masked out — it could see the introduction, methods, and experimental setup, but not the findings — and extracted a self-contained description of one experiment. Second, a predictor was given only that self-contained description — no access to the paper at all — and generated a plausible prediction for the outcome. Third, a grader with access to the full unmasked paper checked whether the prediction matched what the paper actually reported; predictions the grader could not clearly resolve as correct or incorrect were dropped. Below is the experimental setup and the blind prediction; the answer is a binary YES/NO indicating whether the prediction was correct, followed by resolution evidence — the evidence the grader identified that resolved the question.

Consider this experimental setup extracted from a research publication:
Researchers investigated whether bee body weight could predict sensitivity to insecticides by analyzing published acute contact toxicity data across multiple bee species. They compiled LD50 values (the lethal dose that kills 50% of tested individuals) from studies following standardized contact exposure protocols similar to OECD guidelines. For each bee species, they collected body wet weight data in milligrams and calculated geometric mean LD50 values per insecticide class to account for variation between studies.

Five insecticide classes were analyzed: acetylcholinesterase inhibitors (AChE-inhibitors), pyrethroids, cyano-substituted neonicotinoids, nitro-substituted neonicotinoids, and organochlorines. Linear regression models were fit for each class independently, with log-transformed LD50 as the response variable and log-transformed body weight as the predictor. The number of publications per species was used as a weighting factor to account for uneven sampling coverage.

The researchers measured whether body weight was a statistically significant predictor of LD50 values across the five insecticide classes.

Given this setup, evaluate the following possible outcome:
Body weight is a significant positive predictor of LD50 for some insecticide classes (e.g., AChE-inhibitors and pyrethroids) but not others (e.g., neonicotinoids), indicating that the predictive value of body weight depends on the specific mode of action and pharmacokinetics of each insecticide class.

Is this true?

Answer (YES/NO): NO